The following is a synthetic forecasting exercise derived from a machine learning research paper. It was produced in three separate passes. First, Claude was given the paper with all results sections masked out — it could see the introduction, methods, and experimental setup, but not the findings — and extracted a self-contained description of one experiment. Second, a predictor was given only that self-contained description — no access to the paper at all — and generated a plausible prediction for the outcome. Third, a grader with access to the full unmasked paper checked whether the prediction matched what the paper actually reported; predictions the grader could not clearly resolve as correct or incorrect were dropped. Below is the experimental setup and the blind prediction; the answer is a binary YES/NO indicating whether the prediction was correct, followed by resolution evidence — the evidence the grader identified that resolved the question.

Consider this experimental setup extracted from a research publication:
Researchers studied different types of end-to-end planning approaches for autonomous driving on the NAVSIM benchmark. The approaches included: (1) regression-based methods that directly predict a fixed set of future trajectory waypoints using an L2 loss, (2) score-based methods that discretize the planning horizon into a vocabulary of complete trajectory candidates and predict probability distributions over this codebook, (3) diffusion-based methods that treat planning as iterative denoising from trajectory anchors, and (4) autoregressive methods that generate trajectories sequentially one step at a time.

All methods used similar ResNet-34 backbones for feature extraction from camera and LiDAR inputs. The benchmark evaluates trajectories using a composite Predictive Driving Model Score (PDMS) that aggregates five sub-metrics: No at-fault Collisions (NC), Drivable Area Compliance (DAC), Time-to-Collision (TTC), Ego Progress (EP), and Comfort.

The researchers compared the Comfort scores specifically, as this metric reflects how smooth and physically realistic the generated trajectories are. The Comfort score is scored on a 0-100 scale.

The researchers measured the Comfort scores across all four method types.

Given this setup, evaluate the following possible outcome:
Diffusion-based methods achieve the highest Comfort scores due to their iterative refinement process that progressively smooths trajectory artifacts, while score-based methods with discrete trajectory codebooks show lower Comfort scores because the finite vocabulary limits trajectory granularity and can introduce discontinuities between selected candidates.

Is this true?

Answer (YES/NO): NO